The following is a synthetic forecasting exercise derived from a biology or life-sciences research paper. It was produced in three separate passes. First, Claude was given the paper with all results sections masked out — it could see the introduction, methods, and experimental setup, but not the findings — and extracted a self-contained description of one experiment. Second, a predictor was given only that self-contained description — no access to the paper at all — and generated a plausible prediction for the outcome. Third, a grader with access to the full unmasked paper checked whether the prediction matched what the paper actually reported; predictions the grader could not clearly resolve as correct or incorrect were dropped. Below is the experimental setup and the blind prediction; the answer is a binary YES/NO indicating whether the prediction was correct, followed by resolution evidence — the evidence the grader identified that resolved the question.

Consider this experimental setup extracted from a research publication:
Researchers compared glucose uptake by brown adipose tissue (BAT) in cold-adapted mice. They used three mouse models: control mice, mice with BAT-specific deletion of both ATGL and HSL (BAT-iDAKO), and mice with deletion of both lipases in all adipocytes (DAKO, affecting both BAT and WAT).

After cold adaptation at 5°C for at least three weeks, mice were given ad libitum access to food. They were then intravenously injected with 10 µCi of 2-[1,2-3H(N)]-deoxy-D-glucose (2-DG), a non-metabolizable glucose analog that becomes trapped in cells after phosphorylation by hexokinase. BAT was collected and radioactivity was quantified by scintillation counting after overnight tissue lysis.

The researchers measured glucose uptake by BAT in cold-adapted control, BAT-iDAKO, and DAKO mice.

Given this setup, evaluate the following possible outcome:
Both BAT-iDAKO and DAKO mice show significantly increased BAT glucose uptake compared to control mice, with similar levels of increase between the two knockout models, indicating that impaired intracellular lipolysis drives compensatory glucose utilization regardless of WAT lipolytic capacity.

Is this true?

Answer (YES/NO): NO